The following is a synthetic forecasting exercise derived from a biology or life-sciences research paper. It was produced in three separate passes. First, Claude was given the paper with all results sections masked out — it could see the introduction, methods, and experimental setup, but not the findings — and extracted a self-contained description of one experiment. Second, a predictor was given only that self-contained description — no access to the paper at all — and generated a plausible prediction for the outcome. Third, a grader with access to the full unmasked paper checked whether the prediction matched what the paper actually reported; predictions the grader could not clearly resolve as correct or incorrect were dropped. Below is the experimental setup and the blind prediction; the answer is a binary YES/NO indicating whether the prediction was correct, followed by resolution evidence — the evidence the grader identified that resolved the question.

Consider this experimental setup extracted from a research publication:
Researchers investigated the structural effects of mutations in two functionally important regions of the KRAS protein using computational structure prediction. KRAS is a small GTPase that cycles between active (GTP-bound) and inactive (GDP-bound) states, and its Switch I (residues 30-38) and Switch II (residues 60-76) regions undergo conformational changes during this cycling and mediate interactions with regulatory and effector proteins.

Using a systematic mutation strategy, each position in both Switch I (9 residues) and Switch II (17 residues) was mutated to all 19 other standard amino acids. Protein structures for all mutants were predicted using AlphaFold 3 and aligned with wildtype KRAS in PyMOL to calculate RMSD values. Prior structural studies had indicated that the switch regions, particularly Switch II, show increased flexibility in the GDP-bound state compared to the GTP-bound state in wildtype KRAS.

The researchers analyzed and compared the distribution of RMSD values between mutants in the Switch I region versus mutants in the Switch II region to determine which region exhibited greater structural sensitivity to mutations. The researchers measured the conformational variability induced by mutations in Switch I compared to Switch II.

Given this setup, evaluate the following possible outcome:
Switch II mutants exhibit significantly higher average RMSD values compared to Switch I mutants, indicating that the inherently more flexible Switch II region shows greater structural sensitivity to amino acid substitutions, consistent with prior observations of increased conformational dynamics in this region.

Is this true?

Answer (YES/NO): YES